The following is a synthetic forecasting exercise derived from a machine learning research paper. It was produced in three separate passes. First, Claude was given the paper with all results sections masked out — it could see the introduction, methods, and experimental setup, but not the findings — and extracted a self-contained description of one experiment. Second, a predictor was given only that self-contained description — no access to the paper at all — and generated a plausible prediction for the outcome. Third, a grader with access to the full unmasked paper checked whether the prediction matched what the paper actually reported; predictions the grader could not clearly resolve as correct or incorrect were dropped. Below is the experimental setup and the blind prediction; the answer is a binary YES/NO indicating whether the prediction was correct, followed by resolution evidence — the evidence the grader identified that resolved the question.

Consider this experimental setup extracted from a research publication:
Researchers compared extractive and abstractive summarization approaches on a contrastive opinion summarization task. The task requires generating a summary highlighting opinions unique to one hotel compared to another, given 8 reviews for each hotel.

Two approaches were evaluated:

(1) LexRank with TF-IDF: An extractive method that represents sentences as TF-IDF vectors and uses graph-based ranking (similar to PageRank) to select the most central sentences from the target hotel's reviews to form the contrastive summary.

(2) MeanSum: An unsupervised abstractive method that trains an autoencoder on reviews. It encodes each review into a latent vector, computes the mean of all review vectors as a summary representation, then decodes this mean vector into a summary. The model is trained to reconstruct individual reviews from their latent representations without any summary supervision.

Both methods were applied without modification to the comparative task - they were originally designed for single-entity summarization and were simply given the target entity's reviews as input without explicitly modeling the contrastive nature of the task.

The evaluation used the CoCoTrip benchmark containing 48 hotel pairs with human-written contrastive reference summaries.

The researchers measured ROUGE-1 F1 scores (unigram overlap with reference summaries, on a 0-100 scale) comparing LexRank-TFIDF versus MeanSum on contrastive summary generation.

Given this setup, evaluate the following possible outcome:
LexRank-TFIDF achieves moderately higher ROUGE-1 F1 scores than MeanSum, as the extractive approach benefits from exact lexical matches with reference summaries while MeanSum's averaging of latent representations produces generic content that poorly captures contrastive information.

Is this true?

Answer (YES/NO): NO